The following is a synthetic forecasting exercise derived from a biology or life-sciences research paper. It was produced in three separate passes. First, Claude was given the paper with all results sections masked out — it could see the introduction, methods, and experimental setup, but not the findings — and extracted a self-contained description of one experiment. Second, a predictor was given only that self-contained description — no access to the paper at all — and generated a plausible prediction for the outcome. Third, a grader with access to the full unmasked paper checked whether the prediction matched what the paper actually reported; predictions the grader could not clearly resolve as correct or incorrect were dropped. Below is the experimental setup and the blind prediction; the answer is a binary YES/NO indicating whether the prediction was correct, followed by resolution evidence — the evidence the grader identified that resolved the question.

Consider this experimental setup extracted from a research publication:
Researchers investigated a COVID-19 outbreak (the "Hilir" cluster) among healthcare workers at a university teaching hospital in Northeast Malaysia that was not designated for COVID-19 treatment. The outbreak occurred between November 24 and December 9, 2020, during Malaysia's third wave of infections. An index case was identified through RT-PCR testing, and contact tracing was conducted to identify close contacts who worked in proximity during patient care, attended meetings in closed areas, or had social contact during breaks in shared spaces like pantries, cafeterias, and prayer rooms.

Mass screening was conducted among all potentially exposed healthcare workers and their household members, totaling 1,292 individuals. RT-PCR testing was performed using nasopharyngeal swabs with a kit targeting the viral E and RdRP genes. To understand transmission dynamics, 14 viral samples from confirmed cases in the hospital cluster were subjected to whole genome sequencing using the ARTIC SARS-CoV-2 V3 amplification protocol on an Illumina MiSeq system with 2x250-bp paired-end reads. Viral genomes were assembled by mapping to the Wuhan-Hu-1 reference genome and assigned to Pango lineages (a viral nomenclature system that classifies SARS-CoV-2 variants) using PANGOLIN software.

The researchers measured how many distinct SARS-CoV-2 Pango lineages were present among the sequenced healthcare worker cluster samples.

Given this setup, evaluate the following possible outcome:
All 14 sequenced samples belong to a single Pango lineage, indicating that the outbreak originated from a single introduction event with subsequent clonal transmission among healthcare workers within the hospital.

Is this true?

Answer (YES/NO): NO